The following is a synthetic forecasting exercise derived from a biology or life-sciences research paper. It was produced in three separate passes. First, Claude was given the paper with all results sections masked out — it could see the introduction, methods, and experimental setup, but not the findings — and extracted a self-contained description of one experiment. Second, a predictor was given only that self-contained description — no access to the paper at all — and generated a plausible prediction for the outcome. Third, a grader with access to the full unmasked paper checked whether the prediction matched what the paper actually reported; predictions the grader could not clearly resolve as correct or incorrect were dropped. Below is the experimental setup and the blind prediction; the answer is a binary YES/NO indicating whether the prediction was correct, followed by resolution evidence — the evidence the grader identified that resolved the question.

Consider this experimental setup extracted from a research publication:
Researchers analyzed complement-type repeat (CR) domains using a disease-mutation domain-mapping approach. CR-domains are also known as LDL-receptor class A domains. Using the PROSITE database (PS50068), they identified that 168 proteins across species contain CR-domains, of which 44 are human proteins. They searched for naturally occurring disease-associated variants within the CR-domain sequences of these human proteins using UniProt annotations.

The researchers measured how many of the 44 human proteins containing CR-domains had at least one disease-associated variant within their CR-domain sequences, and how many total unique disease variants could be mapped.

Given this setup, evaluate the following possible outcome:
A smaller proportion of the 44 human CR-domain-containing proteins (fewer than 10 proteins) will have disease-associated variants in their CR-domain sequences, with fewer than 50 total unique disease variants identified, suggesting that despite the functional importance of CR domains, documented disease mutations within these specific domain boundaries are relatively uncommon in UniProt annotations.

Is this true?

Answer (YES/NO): NO